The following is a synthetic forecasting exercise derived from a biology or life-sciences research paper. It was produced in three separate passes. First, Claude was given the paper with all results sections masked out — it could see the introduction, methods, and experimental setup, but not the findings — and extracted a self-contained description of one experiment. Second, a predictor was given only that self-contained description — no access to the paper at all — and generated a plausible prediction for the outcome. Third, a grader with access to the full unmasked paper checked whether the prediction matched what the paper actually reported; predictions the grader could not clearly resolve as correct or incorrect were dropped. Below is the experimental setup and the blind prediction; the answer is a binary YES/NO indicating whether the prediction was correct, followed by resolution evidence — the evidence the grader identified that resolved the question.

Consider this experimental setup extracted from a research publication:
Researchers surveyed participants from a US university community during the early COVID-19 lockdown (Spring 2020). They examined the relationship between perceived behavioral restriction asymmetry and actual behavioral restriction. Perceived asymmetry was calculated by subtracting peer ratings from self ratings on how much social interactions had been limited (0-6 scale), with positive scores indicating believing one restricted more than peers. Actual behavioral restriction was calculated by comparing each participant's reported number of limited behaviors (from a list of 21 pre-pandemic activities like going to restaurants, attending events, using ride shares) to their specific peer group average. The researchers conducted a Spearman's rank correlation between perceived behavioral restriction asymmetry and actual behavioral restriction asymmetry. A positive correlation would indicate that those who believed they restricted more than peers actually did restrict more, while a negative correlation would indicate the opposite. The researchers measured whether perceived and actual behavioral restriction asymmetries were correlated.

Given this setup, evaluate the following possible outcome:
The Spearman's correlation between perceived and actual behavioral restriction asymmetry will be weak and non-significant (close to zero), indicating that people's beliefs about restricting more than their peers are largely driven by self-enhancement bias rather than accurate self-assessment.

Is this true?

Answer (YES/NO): NO